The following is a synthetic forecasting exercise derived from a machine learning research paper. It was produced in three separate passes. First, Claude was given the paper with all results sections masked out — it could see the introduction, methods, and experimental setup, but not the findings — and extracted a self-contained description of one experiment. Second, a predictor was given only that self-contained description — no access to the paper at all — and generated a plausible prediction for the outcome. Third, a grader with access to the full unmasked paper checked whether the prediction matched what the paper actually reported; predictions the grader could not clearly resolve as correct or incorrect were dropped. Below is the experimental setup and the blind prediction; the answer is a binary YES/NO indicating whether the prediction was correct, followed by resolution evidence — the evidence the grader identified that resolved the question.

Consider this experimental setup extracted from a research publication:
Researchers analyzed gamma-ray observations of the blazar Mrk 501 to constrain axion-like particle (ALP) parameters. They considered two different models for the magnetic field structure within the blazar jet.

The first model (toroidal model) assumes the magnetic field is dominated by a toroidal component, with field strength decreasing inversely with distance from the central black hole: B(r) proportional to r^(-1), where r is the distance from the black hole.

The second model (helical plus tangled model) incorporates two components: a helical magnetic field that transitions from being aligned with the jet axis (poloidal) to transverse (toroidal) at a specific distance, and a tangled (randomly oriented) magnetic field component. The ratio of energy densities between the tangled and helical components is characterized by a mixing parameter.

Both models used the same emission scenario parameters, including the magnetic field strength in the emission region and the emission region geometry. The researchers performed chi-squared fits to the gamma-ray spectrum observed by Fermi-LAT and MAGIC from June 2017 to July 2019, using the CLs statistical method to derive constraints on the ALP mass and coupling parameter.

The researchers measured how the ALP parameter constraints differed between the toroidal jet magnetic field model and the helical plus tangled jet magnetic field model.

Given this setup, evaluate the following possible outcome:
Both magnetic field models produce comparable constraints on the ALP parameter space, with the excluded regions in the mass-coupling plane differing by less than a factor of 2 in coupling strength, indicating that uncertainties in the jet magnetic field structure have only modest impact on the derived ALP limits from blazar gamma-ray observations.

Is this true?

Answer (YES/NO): NO